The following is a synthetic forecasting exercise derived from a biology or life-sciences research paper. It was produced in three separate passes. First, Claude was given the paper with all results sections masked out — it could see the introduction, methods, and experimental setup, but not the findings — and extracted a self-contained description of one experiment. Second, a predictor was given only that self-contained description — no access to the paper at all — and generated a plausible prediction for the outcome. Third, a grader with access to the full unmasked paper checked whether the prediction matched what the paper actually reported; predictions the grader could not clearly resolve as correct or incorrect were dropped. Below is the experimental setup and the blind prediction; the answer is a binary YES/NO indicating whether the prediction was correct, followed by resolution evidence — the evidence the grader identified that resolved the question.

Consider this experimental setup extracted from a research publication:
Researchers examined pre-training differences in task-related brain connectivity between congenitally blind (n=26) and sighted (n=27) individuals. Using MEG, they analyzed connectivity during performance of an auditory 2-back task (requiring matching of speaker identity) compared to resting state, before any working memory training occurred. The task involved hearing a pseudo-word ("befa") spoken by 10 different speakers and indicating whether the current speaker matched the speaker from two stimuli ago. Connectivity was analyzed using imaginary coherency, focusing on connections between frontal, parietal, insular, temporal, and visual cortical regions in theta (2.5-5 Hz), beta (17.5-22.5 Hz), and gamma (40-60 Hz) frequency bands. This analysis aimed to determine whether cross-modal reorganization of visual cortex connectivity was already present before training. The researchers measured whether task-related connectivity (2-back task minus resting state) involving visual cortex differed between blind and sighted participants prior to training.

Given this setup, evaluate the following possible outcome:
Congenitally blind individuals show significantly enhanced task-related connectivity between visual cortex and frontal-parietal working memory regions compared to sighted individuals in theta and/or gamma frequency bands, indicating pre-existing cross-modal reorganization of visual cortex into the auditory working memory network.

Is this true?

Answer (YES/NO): NO